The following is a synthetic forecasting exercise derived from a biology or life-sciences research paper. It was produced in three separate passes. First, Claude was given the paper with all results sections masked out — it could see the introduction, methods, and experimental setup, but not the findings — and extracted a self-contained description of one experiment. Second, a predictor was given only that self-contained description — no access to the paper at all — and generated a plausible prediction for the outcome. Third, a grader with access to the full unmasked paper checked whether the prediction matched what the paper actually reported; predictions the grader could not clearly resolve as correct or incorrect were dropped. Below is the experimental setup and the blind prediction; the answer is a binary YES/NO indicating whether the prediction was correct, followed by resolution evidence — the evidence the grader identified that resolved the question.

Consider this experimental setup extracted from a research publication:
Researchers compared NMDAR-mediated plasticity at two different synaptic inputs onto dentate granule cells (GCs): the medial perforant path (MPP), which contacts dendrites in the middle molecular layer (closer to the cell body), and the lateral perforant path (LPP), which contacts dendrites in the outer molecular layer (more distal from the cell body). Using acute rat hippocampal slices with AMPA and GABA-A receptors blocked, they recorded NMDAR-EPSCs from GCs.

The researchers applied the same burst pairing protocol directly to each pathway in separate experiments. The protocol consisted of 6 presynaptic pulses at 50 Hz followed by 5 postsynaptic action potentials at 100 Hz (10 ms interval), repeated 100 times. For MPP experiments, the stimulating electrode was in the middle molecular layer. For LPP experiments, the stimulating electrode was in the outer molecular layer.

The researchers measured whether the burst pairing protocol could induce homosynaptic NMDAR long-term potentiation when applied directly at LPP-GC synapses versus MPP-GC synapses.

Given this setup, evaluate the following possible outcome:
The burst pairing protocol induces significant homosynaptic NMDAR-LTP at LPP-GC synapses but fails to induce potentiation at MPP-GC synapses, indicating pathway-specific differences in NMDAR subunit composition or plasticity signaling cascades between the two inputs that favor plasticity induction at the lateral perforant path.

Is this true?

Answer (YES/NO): NO